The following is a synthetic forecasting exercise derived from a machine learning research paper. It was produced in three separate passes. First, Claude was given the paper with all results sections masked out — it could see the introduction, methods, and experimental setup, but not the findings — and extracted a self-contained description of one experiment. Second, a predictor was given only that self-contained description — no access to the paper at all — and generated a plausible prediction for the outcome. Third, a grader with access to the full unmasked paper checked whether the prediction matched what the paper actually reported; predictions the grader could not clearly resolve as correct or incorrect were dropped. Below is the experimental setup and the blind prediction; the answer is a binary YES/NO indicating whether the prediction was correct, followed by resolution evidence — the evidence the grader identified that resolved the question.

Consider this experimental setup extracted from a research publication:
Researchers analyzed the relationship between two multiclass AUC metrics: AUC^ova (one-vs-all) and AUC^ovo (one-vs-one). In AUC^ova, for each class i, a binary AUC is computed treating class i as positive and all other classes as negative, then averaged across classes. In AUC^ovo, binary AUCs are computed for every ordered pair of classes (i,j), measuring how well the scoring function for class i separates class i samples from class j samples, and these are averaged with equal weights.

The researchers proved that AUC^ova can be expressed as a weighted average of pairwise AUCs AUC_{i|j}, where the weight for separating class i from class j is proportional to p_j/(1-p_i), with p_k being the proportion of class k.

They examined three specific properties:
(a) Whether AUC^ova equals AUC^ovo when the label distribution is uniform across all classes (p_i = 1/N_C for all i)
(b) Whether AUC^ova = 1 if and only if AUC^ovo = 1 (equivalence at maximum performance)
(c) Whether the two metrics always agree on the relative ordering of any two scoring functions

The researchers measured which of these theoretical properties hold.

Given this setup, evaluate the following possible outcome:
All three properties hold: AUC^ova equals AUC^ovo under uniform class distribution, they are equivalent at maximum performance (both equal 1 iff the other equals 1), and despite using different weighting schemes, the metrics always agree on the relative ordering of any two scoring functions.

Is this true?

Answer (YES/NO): NO